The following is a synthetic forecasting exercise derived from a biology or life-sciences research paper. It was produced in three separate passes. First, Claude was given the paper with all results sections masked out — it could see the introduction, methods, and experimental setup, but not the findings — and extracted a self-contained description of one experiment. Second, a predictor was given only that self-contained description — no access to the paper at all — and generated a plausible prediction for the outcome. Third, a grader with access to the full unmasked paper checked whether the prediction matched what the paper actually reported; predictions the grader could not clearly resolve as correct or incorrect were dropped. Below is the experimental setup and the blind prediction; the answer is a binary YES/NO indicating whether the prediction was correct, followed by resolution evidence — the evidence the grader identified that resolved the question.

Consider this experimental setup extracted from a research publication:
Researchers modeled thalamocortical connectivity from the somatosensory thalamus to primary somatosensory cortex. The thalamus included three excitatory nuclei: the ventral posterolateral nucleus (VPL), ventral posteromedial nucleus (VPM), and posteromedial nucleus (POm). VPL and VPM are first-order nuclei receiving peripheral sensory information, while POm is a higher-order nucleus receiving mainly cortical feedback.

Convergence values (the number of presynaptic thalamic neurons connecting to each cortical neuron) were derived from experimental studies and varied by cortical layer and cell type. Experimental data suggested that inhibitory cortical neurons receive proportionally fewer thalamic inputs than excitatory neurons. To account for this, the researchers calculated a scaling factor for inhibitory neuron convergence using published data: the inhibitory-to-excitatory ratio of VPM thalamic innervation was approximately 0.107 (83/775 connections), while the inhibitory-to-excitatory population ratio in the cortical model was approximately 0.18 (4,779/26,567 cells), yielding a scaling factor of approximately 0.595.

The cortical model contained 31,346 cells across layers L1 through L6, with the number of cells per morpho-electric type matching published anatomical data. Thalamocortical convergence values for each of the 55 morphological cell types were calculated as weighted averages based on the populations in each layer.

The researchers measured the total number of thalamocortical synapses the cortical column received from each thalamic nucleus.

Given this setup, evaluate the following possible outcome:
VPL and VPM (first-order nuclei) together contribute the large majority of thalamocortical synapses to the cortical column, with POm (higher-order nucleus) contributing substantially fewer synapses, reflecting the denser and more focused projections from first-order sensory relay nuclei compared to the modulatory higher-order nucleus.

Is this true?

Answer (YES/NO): YES